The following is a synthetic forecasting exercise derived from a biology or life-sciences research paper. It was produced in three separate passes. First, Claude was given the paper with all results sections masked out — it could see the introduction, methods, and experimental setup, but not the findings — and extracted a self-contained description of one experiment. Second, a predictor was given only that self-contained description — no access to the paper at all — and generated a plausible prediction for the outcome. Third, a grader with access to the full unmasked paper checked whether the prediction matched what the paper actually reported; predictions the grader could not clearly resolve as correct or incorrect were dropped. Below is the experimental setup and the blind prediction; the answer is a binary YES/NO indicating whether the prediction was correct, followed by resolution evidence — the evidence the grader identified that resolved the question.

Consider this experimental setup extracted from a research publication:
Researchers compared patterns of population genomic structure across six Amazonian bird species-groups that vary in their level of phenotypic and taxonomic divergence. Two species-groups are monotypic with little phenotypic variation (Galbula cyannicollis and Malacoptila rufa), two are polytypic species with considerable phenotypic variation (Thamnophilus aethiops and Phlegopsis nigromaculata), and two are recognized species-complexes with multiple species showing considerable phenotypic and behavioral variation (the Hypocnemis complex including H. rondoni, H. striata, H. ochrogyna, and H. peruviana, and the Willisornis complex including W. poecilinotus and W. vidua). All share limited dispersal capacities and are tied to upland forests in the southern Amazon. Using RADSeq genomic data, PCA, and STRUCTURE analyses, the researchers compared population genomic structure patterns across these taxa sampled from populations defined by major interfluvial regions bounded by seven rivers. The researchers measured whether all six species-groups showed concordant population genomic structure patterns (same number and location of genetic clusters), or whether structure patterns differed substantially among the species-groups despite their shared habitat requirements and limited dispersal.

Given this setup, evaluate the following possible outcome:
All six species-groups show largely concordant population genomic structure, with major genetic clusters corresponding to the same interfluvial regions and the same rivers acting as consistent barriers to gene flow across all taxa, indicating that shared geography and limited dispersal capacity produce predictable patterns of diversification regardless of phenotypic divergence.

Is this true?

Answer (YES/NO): NO